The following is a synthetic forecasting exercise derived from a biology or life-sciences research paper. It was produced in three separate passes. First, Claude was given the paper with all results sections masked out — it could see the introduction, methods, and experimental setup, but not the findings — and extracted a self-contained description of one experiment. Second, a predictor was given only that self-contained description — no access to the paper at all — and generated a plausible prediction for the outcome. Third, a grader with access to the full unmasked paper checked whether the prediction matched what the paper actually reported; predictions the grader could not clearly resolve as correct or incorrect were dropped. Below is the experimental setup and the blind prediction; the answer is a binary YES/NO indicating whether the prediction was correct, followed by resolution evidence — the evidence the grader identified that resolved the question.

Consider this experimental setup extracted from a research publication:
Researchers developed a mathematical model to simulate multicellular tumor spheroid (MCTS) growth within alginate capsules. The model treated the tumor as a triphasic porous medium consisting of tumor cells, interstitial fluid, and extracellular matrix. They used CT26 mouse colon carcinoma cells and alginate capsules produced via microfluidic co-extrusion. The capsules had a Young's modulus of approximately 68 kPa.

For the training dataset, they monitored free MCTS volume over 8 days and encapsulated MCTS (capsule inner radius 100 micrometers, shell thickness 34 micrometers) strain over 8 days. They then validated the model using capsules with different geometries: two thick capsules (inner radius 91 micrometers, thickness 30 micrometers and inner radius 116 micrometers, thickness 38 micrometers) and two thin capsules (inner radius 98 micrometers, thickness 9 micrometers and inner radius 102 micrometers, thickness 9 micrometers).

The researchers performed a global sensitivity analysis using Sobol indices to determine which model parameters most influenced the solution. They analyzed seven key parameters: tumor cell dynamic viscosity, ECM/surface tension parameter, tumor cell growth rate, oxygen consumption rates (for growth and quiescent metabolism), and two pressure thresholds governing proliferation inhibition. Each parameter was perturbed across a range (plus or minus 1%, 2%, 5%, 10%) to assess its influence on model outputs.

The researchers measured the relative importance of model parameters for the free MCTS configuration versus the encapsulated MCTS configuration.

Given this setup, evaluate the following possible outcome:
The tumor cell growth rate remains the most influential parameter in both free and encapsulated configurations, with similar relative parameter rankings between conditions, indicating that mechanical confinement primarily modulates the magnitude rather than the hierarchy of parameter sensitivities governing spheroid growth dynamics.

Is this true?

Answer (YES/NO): NO